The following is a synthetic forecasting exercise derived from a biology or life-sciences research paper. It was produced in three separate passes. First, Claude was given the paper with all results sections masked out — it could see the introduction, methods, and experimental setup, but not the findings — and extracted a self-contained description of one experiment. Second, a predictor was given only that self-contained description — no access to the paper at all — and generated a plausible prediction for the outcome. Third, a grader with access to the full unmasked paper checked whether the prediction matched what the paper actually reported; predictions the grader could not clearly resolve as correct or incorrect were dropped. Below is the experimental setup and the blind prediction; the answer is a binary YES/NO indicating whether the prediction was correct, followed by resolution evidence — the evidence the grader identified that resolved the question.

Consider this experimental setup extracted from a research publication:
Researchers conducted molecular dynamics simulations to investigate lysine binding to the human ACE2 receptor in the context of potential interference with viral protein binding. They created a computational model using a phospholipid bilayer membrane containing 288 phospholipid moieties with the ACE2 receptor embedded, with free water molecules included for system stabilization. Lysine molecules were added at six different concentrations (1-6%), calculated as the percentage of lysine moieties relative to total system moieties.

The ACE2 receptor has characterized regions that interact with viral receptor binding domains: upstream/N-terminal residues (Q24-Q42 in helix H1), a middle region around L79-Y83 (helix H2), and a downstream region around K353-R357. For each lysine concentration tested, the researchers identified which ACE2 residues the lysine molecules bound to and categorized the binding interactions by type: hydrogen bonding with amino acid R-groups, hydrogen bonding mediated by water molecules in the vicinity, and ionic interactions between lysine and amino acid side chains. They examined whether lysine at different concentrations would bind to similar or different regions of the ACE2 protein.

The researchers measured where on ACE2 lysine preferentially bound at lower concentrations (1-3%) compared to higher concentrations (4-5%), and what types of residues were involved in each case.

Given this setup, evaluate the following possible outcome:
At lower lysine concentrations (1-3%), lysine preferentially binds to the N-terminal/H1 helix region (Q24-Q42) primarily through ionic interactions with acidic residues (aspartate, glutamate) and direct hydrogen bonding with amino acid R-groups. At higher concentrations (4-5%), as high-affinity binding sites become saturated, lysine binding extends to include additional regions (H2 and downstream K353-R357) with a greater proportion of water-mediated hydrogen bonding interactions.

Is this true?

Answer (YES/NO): NO